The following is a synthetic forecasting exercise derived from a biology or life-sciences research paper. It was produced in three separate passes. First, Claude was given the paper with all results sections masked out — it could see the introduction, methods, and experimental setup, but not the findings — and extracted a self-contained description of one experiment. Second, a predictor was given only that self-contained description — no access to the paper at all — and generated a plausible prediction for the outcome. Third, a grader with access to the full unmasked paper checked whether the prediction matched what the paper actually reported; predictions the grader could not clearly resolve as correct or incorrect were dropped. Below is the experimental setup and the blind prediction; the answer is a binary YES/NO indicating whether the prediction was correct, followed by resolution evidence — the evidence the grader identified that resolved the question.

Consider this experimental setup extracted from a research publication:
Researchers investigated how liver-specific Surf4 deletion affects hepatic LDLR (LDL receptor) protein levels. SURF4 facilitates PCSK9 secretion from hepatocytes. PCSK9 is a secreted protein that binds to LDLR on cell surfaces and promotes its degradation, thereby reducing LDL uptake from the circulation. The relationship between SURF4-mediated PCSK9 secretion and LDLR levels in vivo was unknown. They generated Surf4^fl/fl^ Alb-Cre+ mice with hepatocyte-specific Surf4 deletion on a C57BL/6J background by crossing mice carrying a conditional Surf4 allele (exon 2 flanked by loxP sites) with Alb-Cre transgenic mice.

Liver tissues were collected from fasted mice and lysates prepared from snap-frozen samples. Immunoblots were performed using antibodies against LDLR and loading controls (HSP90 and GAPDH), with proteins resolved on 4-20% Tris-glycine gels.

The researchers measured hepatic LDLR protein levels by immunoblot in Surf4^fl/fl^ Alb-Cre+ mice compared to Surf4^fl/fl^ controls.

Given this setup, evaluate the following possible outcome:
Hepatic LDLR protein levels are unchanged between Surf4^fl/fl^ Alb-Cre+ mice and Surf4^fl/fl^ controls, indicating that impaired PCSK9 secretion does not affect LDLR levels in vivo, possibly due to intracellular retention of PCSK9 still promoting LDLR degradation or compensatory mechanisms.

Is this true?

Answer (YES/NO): NO